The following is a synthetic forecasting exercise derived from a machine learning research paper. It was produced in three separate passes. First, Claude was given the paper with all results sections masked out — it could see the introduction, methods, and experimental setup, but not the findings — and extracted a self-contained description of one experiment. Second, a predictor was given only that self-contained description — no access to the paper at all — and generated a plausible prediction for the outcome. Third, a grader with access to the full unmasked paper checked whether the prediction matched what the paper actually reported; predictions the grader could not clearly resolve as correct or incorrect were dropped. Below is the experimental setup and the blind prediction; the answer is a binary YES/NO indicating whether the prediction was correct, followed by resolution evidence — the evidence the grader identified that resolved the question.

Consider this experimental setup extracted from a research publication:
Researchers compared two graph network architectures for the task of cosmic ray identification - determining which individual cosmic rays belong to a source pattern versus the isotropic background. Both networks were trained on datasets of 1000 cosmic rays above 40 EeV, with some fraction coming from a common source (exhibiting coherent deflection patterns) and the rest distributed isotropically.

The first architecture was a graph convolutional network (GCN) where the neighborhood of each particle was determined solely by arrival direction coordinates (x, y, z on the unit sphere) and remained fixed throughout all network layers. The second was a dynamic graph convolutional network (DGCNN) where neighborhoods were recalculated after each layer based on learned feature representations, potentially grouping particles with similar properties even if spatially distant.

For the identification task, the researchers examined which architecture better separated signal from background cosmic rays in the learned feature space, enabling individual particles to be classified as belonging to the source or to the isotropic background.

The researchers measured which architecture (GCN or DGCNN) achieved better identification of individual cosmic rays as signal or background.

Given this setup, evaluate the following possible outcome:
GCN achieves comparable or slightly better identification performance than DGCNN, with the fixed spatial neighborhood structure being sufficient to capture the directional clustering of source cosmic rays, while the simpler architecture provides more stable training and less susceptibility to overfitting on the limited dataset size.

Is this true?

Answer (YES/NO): YES